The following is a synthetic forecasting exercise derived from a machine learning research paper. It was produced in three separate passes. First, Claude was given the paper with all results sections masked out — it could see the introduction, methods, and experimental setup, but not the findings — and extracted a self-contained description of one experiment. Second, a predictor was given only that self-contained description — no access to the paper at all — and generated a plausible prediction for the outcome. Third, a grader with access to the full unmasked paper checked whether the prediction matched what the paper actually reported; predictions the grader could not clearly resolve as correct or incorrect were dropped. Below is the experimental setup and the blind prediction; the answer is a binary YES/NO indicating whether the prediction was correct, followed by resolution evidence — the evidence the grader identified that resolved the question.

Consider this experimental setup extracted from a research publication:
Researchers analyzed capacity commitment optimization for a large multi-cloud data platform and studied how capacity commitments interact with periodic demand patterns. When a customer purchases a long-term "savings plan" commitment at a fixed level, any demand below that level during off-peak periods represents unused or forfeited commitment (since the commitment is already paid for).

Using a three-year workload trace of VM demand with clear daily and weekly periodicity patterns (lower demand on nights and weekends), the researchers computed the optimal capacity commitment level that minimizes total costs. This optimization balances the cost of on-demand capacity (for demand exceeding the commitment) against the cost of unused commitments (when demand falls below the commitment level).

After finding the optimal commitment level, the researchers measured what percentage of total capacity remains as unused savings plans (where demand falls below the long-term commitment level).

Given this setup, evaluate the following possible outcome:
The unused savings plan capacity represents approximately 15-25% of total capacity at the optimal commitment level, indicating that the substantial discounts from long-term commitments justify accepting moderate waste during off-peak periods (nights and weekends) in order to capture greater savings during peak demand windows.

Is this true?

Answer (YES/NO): NO